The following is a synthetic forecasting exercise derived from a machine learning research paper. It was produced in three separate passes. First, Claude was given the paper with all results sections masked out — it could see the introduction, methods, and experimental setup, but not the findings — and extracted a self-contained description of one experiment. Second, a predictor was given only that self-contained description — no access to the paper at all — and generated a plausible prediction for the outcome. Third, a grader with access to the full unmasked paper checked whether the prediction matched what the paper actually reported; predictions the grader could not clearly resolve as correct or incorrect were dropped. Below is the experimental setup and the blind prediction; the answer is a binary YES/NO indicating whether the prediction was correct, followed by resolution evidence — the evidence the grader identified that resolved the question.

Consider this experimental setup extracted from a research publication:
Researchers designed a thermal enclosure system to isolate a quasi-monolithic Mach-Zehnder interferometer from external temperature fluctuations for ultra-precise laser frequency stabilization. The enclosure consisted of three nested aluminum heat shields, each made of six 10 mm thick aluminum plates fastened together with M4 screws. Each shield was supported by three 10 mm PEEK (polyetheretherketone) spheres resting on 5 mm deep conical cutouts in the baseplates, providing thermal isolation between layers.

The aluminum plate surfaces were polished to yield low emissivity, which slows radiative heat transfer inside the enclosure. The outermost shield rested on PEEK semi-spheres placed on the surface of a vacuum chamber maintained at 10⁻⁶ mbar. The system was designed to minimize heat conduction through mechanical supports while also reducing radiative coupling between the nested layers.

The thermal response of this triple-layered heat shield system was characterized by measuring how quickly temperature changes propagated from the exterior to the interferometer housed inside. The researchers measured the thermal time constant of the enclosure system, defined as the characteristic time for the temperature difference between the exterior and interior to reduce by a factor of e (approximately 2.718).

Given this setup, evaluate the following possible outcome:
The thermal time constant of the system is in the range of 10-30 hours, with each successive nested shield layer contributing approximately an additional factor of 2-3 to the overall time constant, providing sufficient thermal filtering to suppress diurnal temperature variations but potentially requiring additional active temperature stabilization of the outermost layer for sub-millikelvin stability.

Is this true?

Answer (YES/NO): NO